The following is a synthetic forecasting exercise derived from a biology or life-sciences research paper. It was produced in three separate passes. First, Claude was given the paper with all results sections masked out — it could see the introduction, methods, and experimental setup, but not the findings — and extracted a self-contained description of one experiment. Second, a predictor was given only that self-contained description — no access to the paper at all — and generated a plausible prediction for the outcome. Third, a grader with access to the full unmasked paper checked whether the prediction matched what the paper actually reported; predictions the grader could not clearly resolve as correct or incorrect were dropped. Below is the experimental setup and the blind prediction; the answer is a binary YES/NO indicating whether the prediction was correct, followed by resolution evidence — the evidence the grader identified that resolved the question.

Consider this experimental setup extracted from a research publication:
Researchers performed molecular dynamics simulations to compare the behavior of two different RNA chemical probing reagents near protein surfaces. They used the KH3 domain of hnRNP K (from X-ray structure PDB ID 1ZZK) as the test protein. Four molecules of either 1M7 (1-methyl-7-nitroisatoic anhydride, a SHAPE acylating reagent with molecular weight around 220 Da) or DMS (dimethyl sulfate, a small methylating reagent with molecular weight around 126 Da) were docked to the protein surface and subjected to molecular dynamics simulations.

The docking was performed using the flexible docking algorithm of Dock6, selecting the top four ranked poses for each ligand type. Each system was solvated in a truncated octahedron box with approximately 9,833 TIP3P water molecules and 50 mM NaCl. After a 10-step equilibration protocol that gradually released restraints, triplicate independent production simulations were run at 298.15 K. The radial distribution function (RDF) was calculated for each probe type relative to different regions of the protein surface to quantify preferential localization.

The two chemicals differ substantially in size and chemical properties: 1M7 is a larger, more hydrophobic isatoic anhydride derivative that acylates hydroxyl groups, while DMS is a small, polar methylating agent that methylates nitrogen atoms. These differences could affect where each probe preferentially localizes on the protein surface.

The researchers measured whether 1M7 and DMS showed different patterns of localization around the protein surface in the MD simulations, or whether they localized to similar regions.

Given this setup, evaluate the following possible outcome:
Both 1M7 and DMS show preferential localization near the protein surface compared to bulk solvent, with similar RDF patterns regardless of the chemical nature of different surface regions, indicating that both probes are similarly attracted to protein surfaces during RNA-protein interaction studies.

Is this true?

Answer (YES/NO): NO